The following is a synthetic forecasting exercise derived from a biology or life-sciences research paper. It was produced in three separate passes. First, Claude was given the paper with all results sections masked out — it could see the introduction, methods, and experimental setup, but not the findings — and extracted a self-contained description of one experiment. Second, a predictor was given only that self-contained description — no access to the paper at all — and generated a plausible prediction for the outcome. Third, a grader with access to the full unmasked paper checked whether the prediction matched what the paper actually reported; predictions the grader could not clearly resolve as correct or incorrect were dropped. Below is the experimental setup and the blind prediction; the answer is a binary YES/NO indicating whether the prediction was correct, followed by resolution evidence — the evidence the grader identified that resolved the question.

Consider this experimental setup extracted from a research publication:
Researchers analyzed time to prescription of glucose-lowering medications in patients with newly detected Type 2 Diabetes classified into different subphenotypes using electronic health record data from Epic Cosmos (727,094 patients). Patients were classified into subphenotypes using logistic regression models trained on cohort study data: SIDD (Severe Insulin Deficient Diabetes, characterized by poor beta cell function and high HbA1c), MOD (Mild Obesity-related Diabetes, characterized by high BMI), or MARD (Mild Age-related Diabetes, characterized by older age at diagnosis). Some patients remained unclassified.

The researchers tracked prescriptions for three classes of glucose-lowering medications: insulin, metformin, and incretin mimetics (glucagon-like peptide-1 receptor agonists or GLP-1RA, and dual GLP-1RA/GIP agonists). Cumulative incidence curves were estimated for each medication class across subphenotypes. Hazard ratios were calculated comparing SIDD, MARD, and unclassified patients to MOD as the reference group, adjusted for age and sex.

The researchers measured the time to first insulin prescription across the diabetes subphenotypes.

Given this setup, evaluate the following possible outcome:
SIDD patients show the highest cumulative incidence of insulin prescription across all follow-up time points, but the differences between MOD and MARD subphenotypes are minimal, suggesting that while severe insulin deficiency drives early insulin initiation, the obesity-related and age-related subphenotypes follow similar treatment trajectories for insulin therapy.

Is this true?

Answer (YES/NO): NO